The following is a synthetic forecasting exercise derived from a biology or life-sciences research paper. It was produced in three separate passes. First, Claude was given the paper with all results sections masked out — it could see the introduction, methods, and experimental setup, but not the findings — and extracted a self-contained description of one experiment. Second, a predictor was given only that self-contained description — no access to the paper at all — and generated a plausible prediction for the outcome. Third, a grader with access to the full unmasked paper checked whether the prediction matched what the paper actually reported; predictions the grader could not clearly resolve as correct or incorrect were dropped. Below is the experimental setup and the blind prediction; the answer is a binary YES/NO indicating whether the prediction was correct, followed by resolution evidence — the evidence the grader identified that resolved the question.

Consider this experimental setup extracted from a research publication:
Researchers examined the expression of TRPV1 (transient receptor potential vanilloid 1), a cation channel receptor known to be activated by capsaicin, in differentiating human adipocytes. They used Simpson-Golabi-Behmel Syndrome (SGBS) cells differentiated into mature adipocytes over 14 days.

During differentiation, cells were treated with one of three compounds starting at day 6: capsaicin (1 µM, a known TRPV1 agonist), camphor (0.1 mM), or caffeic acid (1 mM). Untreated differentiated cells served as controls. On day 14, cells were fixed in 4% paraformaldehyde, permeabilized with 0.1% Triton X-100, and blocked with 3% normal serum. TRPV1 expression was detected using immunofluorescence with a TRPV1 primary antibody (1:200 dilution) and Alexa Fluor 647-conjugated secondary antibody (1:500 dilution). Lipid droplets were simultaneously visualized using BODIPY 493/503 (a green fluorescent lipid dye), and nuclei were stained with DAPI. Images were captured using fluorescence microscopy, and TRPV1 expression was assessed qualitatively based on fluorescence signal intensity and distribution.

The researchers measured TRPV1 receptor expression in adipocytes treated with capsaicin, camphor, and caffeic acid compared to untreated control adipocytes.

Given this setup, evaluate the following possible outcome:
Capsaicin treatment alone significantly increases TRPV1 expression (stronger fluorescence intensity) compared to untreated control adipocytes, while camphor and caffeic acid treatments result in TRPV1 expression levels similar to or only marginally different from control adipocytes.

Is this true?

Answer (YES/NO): NO